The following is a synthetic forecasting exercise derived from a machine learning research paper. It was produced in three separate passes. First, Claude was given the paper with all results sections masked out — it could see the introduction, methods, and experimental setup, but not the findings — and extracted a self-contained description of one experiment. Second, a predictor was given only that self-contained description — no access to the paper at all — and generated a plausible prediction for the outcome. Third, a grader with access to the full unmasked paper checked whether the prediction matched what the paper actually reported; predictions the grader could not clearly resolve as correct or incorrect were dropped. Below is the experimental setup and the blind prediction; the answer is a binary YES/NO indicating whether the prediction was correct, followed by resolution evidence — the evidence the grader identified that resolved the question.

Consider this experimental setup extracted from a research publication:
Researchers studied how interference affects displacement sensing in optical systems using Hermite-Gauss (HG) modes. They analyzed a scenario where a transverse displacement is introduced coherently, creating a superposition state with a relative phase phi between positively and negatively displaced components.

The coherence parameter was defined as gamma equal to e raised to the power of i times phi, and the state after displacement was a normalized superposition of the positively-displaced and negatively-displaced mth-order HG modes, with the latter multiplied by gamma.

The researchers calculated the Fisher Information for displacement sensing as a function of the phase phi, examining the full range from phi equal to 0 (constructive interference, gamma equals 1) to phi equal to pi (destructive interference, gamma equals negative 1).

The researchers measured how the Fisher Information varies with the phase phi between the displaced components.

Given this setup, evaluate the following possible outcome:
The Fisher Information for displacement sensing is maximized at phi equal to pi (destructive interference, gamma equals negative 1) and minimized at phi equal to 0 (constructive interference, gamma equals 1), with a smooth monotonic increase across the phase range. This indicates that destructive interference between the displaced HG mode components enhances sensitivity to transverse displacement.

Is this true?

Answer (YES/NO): YES